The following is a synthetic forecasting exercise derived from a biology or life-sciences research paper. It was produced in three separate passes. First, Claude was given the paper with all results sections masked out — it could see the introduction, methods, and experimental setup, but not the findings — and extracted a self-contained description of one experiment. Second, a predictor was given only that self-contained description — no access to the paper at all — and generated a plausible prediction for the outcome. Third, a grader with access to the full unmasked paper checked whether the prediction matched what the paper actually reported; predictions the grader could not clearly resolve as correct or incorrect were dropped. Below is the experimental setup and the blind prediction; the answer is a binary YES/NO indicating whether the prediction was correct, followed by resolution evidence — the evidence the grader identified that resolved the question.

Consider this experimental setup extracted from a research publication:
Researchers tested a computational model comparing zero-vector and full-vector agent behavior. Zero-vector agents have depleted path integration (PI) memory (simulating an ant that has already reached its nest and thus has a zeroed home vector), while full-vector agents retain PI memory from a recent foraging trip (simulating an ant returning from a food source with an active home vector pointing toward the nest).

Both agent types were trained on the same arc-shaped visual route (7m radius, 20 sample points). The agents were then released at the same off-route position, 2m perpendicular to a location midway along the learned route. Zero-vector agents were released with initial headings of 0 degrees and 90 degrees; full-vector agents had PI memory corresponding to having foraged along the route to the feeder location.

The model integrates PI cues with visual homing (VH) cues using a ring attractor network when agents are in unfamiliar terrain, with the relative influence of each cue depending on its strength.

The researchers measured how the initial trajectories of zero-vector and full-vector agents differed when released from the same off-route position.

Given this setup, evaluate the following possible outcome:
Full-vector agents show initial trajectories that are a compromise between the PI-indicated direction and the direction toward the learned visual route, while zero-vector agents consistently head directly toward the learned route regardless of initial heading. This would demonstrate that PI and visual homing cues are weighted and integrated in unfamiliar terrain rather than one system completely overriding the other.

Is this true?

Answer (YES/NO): YES